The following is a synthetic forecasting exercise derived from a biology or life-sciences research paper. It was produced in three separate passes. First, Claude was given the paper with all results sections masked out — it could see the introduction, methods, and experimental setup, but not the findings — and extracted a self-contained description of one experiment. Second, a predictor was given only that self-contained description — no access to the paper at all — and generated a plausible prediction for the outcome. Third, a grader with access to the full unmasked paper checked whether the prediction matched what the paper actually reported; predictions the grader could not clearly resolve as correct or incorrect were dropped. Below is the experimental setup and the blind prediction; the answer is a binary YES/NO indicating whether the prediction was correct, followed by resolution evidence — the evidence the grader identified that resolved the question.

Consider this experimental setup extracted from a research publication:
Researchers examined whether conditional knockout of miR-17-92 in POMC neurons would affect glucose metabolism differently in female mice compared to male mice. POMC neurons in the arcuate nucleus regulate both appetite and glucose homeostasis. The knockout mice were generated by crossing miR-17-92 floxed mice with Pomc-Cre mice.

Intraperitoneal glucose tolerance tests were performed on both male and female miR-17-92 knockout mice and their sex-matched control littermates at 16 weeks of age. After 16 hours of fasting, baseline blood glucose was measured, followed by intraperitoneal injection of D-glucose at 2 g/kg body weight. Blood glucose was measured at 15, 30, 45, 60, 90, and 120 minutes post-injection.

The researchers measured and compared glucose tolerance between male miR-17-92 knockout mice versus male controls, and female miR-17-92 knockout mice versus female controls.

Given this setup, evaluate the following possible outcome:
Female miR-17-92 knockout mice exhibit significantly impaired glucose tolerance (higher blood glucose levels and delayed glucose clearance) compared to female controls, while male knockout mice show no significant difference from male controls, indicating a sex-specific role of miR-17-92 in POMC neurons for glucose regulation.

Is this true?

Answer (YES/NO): NO